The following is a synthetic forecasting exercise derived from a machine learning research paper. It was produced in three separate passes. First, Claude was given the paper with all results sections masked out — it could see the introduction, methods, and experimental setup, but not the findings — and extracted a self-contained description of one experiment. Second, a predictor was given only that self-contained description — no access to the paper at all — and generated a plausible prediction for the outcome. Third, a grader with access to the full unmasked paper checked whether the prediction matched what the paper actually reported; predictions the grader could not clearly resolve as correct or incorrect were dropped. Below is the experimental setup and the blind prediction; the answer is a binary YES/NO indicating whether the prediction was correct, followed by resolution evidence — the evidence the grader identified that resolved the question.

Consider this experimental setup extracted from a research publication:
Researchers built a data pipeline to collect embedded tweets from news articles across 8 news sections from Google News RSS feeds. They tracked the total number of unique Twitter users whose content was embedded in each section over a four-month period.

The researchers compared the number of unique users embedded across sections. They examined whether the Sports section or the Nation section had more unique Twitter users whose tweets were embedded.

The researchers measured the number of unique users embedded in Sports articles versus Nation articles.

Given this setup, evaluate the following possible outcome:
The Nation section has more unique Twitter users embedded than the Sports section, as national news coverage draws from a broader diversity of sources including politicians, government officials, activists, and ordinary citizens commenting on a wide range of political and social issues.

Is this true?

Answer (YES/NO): NO